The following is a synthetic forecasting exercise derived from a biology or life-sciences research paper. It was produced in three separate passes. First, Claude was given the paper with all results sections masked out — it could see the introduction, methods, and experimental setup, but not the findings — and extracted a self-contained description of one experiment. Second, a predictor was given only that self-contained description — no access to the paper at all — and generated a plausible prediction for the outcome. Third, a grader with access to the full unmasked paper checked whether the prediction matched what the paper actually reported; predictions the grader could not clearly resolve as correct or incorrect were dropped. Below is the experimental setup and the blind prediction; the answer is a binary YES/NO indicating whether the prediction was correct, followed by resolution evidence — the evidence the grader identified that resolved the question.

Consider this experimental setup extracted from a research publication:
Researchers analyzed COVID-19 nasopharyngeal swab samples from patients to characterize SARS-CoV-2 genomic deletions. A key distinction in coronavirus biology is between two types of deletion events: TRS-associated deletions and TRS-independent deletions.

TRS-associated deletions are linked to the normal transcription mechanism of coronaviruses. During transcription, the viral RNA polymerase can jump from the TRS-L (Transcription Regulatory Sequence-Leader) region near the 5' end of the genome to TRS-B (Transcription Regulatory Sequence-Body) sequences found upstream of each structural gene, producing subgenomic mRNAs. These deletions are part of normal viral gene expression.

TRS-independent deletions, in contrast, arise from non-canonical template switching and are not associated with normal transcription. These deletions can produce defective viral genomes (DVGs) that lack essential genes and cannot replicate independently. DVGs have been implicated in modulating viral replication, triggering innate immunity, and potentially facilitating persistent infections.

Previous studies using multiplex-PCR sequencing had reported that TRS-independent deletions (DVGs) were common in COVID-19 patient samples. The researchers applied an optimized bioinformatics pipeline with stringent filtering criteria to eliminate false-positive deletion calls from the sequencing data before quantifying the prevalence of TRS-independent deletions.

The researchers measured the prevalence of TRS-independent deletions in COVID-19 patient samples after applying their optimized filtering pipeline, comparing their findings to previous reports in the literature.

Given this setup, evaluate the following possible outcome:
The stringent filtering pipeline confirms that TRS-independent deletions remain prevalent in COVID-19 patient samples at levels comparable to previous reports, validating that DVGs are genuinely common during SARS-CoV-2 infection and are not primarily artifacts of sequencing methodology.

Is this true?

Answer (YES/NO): NO